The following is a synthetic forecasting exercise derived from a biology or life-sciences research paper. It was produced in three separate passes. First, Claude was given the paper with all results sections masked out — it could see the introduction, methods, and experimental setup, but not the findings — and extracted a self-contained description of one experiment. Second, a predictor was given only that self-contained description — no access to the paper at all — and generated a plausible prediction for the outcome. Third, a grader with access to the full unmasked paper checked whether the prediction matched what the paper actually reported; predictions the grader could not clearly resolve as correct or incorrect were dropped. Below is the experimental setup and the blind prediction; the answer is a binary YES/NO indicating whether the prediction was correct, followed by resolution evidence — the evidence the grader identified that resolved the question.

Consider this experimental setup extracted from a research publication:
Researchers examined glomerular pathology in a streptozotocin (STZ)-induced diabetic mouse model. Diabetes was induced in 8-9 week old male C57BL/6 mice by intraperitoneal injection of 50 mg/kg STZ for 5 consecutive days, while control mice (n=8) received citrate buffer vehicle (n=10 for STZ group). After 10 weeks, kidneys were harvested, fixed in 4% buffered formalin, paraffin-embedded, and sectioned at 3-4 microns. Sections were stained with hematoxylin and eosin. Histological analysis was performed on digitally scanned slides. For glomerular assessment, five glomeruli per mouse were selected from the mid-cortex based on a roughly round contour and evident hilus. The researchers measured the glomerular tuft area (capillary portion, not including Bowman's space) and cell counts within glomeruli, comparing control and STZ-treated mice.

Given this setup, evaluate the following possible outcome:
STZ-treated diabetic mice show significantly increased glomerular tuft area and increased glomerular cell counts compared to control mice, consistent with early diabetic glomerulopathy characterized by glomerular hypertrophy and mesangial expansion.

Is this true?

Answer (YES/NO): NO